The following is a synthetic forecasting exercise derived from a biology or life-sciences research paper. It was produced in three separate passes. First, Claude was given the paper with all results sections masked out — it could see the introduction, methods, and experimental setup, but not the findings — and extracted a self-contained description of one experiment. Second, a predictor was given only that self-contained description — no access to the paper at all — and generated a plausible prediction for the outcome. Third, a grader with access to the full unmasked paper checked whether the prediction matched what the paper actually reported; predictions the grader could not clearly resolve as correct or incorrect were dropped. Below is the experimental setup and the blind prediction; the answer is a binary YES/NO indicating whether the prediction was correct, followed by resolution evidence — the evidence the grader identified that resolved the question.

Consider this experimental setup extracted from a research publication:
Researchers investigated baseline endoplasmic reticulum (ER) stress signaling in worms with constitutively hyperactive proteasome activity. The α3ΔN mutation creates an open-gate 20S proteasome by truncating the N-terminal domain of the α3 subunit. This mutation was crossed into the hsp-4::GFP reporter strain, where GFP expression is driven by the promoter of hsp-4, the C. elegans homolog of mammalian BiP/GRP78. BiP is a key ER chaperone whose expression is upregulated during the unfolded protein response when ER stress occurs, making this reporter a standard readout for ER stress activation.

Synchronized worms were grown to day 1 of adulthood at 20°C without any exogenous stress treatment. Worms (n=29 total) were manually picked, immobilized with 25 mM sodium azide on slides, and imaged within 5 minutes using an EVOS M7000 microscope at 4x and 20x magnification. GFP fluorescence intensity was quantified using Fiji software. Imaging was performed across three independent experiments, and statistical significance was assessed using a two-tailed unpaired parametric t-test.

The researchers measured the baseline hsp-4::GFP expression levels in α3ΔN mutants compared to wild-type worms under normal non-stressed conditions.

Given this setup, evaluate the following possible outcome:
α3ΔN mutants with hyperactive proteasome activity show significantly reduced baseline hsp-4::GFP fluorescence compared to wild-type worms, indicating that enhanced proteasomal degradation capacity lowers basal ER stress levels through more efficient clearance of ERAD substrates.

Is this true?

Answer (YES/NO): NO